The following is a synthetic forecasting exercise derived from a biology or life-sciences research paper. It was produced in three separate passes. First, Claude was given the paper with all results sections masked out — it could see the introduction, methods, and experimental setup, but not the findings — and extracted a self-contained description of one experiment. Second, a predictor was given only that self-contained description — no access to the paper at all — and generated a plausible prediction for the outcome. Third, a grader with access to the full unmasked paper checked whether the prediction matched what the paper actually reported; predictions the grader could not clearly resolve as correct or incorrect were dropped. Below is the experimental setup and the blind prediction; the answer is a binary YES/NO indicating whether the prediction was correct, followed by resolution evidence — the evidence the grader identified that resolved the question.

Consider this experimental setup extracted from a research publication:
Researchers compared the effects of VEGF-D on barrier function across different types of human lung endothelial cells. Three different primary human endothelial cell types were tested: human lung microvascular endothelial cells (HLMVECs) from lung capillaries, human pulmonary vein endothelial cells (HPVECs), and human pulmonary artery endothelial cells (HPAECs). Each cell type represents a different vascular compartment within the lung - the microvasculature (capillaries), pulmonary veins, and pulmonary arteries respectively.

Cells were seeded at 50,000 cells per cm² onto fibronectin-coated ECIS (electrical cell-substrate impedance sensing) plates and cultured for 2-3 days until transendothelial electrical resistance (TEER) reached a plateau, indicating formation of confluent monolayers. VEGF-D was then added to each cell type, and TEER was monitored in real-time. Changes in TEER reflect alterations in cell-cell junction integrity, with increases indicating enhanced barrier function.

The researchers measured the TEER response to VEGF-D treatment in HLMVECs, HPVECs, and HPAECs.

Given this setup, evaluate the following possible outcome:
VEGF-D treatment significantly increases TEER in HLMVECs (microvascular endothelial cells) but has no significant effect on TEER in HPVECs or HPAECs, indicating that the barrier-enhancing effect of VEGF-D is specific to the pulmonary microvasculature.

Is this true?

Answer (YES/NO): NO